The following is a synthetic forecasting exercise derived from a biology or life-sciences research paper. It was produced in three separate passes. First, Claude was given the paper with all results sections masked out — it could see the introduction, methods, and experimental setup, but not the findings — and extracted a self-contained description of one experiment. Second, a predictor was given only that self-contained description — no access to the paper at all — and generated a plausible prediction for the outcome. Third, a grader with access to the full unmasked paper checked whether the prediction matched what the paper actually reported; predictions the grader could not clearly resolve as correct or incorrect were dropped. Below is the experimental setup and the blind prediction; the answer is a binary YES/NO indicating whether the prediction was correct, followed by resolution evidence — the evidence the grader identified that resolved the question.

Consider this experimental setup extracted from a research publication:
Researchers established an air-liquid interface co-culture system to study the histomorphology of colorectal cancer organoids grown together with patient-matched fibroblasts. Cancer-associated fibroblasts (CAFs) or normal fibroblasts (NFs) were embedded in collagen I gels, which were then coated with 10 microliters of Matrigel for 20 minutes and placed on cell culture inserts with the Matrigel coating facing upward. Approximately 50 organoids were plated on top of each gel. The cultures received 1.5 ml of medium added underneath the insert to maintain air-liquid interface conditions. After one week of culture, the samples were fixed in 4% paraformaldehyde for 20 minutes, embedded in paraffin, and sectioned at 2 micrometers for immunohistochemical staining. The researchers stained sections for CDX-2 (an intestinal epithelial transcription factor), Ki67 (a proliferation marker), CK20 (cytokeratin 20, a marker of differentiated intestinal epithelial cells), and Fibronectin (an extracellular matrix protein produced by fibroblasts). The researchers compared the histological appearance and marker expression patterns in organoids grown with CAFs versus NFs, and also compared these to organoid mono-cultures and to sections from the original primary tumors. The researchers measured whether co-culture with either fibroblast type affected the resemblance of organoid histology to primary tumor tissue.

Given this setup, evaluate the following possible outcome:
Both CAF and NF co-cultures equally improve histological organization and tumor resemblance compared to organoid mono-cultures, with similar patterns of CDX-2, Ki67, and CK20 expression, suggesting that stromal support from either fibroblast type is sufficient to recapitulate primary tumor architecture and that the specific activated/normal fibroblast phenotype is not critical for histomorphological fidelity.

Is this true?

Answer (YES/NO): YES